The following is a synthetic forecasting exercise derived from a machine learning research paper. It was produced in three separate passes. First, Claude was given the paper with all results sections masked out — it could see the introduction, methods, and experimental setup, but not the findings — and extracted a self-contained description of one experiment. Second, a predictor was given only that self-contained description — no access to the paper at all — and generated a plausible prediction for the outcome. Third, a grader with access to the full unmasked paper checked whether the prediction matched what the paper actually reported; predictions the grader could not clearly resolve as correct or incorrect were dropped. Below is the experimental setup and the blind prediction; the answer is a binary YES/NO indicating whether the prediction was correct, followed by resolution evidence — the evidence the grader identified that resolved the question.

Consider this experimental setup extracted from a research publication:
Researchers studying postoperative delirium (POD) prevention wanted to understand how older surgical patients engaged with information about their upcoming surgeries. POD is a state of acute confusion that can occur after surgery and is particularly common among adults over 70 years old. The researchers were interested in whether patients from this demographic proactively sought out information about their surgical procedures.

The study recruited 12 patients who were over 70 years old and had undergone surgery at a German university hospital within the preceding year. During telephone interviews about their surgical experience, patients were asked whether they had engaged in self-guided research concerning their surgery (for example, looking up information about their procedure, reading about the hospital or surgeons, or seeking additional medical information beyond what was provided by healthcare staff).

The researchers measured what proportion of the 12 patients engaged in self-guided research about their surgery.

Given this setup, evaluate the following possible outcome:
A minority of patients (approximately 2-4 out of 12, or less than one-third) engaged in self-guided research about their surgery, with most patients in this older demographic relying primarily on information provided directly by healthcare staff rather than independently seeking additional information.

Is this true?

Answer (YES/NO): NO